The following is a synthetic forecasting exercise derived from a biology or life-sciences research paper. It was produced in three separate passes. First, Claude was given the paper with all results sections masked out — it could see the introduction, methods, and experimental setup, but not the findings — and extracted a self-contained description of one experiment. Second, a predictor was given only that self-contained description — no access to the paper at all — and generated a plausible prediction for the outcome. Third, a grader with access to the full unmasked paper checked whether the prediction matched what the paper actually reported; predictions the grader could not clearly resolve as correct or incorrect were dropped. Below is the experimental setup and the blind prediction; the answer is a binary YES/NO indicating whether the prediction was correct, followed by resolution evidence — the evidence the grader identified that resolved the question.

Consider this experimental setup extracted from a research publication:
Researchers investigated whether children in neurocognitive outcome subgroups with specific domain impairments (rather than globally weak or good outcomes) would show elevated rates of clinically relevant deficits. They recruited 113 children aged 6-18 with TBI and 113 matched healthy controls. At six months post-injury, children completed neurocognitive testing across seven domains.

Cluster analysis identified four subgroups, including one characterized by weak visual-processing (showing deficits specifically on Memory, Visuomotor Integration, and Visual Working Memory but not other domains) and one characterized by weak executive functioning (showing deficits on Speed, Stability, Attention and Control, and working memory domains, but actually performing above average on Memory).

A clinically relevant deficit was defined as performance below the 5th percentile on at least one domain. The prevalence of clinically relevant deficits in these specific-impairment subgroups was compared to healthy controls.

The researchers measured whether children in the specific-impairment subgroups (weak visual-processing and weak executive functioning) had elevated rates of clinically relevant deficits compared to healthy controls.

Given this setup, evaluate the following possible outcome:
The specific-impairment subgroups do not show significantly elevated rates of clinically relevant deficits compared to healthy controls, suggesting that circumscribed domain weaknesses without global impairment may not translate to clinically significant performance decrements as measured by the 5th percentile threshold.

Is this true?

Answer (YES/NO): YES